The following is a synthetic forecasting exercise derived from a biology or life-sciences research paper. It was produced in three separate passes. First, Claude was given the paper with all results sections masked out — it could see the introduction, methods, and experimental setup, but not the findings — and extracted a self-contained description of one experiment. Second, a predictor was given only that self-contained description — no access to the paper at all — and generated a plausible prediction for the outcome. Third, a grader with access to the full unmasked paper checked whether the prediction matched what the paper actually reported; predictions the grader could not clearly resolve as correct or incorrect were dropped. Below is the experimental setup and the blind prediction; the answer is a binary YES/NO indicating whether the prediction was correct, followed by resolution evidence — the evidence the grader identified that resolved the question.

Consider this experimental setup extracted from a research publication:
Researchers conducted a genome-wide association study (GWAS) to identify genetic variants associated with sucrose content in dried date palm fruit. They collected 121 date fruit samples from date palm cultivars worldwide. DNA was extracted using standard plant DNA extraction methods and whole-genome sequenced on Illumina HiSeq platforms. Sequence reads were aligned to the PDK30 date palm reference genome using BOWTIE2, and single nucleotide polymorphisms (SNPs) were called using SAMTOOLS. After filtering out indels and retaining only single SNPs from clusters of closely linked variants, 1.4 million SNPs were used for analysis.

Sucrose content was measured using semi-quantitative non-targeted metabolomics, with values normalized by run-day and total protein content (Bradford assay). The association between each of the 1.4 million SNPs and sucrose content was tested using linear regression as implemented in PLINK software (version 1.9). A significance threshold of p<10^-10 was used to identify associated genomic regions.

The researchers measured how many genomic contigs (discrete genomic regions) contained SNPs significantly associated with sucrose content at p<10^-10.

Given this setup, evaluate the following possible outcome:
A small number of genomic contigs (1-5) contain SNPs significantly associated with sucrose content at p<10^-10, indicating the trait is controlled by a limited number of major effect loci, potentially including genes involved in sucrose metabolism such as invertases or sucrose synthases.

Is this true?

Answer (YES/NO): NO